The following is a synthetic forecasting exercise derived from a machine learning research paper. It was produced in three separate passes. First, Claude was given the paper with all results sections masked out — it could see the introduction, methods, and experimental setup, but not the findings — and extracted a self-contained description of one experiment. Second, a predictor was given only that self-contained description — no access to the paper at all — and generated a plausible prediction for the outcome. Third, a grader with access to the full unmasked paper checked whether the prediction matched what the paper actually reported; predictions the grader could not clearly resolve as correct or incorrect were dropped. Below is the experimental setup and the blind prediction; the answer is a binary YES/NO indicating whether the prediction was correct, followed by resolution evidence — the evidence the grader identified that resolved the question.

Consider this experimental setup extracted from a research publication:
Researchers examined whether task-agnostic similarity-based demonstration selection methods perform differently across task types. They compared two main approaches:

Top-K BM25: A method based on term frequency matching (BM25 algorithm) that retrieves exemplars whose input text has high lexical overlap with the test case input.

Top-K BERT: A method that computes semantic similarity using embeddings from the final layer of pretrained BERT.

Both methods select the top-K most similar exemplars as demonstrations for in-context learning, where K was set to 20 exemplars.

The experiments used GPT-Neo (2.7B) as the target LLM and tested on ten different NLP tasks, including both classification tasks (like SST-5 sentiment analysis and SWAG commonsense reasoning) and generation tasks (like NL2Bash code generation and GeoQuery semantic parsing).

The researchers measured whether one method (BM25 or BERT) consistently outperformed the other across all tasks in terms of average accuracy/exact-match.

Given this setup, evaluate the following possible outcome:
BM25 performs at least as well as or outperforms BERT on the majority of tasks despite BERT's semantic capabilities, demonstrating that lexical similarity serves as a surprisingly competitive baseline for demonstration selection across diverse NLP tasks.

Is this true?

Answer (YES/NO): NO